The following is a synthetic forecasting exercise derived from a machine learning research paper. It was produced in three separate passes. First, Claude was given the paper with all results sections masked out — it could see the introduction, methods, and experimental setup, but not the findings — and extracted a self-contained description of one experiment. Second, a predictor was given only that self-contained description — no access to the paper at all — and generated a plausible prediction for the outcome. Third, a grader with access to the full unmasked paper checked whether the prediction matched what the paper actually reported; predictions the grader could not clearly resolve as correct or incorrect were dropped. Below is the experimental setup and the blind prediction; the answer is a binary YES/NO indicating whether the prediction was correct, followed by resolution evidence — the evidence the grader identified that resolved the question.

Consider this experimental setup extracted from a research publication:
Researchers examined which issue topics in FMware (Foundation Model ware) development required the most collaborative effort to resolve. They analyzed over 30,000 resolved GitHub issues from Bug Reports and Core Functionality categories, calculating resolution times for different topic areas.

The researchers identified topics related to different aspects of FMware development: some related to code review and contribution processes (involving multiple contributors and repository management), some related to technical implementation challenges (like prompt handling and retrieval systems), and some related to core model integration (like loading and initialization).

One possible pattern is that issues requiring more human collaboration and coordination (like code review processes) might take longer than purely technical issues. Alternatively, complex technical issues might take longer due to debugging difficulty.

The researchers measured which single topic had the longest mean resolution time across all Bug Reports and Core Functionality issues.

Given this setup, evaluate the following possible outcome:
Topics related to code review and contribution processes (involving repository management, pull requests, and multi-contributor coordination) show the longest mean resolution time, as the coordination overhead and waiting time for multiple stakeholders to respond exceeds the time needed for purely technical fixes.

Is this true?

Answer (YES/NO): YES